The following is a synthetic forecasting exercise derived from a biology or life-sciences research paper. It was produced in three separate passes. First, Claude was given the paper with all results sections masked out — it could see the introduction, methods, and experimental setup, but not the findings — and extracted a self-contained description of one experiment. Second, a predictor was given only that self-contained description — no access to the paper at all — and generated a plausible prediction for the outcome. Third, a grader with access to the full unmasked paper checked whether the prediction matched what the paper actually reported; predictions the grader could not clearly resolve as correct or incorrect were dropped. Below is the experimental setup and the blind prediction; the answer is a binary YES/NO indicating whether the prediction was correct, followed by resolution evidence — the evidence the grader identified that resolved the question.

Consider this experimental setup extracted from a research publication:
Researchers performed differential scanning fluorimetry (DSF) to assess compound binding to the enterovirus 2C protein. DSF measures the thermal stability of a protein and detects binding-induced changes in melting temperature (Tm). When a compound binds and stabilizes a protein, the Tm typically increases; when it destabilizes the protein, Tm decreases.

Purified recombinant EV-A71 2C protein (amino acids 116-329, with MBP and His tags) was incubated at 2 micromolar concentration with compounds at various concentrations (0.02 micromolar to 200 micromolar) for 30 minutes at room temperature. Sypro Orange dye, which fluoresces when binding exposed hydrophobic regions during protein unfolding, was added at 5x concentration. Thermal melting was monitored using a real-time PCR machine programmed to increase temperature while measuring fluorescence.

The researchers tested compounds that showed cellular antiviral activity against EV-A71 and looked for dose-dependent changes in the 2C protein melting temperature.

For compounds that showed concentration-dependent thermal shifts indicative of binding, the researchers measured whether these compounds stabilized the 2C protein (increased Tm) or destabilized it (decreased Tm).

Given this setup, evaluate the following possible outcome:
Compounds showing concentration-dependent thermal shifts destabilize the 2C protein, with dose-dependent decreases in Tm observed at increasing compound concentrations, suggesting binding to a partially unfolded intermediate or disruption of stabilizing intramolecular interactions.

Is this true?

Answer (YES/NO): NO